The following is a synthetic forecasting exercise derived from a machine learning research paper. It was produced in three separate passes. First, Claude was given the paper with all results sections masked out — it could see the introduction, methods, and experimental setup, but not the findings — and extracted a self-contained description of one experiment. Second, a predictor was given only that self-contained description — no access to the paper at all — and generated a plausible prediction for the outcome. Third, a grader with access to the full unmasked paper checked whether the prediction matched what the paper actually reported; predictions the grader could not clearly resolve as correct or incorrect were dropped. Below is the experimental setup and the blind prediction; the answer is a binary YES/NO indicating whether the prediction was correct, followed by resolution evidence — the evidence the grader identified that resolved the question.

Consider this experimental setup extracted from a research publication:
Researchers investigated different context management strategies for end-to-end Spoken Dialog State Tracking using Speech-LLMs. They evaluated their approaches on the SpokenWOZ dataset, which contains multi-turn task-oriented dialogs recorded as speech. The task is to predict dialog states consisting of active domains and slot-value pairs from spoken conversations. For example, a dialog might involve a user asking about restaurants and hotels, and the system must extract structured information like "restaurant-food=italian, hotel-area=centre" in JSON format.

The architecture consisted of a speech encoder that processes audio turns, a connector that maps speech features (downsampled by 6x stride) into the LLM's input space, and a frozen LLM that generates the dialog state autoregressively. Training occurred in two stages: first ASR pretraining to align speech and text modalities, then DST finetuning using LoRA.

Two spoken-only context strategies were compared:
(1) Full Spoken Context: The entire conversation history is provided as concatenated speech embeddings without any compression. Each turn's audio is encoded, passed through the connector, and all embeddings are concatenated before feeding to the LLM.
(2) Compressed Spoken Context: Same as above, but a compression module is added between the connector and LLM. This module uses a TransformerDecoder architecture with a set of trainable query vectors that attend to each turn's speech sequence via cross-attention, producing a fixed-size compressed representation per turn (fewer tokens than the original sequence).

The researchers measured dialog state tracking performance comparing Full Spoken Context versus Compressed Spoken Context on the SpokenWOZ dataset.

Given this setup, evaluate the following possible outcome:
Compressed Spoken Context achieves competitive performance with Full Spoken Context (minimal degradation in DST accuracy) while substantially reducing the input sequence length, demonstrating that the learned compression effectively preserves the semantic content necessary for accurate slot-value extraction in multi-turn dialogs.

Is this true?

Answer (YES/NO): NO